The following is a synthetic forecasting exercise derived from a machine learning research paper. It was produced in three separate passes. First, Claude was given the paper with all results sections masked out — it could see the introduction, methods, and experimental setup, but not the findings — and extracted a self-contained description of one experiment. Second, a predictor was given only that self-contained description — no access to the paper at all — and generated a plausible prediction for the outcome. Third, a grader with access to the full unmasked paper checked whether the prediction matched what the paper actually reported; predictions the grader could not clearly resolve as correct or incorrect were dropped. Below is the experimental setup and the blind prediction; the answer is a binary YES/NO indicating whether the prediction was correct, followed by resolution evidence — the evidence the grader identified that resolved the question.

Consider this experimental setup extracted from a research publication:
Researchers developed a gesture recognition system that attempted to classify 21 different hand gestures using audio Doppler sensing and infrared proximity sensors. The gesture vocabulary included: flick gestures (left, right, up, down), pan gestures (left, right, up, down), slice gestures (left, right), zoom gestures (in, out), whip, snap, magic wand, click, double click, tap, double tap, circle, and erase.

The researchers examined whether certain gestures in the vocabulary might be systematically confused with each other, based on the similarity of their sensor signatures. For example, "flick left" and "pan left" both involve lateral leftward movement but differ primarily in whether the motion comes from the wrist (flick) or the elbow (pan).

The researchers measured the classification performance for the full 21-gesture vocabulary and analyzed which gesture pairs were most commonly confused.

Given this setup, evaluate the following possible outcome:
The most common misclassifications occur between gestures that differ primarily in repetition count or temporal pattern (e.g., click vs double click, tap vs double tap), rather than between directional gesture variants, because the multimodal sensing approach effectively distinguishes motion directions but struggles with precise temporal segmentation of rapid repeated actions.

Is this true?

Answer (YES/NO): YES